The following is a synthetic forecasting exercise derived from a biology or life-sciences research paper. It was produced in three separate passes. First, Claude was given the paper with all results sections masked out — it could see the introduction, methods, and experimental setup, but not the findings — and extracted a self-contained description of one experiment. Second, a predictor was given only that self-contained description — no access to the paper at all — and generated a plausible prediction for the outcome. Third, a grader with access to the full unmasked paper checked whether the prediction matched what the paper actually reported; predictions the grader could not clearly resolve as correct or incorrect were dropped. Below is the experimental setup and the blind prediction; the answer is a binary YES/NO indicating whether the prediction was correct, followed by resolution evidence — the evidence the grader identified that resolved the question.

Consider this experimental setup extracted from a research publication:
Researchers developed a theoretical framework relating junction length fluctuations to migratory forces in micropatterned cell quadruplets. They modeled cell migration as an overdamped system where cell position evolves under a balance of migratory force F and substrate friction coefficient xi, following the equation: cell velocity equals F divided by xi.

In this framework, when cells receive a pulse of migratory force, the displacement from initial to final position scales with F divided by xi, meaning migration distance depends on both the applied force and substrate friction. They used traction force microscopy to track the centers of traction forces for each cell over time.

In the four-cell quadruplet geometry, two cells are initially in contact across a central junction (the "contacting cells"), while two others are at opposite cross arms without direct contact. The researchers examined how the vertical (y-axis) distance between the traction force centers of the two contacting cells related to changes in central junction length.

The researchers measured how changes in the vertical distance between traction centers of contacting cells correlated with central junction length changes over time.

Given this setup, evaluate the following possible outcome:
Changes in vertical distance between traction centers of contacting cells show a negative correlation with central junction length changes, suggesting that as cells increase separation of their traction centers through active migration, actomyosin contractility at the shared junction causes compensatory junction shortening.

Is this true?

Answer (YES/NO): YES